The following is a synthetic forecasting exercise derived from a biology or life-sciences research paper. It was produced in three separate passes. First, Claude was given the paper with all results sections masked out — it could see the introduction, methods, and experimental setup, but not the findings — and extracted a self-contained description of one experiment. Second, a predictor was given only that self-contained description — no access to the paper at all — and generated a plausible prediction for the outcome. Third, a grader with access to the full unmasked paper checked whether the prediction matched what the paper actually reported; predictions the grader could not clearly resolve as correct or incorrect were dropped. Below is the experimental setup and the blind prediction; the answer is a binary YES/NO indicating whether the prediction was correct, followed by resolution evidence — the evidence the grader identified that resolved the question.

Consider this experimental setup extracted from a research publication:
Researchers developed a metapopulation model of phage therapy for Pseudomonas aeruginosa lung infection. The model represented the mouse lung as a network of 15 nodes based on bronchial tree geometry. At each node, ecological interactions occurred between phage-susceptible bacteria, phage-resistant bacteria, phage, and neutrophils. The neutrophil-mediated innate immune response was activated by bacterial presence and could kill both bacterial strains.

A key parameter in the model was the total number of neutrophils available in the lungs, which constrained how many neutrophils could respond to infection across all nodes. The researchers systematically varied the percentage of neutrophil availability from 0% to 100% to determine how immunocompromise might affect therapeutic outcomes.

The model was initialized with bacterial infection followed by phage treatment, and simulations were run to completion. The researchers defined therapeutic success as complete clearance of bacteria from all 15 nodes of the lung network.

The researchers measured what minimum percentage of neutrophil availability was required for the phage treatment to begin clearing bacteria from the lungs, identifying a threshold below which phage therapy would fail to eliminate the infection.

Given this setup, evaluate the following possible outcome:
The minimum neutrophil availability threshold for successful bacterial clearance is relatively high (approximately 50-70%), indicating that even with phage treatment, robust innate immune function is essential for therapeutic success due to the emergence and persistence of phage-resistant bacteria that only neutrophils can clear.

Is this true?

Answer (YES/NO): NO